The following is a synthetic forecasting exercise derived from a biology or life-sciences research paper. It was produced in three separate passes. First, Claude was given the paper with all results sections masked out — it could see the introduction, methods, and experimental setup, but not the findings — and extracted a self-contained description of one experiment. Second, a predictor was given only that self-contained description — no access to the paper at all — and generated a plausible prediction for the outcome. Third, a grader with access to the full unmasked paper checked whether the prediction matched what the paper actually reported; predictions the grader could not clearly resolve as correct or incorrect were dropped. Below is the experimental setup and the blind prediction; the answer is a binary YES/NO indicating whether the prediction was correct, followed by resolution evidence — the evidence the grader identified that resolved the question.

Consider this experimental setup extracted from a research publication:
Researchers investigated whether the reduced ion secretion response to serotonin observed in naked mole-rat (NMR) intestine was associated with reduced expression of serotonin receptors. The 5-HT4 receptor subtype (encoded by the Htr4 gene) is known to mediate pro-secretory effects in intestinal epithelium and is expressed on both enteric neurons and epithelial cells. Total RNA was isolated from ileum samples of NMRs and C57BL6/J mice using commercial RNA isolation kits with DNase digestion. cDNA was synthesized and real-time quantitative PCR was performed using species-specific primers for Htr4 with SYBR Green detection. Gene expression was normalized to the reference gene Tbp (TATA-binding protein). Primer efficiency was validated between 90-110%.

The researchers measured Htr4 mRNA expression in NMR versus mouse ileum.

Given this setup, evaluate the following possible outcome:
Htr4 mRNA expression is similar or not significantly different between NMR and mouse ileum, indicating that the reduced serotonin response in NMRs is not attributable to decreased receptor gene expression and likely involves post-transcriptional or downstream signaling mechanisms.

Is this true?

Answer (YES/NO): YES